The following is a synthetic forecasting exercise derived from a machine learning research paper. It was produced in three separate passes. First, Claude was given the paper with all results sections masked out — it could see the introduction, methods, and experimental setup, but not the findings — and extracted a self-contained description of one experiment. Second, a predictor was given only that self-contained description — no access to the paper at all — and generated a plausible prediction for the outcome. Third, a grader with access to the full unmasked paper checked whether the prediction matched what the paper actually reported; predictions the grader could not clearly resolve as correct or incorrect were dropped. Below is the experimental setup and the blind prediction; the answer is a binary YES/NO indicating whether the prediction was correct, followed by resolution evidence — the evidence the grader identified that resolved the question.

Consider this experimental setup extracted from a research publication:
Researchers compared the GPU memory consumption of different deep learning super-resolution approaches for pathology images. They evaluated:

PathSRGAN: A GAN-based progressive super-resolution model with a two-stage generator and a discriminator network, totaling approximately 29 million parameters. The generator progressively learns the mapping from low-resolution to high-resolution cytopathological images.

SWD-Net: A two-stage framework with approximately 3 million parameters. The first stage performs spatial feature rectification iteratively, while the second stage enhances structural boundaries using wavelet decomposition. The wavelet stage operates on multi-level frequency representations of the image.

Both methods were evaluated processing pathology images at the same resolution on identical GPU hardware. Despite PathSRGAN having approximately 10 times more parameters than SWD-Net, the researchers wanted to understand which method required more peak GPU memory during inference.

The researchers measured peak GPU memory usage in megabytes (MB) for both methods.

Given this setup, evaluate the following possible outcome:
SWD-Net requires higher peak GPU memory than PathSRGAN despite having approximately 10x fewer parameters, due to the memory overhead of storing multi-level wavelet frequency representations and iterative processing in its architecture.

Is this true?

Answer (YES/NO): YES